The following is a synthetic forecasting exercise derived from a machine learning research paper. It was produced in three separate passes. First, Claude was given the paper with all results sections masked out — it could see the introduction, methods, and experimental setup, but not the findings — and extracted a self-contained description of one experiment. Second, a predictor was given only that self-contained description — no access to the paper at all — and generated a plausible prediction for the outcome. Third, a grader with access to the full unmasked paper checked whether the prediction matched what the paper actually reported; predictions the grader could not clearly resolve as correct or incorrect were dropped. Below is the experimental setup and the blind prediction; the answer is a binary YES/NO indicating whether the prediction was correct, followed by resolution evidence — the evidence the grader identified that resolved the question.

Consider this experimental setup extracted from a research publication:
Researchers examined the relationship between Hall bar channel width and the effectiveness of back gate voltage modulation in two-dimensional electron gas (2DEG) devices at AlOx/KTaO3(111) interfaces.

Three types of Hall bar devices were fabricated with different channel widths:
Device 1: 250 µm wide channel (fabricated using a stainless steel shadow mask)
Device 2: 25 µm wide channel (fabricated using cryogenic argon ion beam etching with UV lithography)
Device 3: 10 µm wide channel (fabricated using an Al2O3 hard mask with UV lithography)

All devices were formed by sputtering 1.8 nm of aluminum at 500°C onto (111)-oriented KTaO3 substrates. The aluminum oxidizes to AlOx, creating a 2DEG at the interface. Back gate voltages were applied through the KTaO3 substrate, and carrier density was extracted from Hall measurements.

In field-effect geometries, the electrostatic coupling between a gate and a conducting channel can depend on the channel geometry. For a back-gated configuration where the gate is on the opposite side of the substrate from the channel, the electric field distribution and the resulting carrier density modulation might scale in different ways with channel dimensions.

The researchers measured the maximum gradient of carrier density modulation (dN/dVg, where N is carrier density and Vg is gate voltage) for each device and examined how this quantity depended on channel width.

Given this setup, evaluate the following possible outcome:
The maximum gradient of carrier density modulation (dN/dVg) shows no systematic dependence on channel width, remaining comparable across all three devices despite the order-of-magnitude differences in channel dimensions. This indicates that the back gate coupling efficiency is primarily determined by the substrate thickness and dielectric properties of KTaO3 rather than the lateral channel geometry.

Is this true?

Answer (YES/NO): NO